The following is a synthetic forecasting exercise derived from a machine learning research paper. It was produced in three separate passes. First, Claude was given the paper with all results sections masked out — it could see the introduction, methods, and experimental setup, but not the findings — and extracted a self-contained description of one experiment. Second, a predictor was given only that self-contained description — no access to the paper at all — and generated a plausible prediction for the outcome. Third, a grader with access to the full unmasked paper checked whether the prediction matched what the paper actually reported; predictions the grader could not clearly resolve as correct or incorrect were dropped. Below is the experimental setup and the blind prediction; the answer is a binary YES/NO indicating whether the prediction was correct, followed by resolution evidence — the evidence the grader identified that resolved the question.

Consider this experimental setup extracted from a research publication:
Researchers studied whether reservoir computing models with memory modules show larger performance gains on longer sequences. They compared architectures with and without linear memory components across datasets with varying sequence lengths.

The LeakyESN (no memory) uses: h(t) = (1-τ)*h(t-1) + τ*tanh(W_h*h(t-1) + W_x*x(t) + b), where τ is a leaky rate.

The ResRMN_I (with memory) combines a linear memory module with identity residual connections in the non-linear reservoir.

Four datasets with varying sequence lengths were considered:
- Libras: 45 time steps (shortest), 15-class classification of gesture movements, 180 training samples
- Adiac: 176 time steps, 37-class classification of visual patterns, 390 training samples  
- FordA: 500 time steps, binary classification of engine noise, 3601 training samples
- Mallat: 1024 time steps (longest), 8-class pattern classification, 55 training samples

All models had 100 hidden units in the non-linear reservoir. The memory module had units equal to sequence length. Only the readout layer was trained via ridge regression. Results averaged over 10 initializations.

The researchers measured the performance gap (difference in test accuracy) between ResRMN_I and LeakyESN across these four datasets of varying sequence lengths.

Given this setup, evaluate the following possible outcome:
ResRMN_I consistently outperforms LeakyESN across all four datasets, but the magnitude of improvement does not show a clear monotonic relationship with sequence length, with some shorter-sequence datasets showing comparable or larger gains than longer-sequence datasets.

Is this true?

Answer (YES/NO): NO